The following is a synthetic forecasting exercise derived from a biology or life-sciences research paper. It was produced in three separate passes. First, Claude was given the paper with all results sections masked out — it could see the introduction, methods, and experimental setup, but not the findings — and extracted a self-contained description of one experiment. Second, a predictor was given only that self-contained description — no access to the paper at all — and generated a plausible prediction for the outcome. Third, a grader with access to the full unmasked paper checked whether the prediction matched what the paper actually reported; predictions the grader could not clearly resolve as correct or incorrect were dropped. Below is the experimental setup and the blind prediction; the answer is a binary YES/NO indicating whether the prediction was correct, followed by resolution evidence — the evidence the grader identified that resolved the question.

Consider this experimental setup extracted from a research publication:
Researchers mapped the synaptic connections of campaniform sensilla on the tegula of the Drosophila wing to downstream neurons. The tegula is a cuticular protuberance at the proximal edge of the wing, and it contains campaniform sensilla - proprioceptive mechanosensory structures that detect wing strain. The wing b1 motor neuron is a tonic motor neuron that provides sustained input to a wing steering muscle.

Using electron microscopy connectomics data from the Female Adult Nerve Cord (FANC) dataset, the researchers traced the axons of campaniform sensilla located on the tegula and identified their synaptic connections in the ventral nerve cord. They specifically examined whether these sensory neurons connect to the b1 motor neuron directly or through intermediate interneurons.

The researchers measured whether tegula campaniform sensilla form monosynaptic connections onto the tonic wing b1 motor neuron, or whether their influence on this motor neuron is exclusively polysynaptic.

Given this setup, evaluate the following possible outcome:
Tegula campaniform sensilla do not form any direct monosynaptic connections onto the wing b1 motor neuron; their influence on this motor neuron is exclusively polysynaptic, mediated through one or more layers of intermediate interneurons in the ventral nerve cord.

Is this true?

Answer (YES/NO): NO